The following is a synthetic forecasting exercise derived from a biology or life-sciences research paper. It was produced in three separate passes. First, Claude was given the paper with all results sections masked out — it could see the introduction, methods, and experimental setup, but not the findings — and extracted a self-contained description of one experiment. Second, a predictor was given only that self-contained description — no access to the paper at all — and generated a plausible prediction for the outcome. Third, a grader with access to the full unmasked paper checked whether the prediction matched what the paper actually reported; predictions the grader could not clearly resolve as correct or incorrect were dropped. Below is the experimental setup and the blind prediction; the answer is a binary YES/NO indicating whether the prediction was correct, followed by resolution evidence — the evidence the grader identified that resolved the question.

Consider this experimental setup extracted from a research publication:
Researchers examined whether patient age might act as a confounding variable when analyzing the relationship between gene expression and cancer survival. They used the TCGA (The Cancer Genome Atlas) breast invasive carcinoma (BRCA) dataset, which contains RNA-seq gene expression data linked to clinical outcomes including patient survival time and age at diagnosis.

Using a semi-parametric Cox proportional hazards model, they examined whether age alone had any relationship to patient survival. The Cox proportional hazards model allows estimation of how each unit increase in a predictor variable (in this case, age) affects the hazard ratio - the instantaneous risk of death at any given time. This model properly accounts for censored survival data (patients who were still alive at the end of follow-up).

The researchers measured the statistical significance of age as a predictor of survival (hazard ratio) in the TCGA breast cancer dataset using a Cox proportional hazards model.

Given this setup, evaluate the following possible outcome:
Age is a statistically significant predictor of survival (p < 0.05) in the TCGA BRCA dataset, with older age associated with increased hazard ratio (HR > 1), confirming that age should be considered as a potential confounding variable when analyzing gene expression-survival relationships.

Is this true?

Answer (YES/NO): YES